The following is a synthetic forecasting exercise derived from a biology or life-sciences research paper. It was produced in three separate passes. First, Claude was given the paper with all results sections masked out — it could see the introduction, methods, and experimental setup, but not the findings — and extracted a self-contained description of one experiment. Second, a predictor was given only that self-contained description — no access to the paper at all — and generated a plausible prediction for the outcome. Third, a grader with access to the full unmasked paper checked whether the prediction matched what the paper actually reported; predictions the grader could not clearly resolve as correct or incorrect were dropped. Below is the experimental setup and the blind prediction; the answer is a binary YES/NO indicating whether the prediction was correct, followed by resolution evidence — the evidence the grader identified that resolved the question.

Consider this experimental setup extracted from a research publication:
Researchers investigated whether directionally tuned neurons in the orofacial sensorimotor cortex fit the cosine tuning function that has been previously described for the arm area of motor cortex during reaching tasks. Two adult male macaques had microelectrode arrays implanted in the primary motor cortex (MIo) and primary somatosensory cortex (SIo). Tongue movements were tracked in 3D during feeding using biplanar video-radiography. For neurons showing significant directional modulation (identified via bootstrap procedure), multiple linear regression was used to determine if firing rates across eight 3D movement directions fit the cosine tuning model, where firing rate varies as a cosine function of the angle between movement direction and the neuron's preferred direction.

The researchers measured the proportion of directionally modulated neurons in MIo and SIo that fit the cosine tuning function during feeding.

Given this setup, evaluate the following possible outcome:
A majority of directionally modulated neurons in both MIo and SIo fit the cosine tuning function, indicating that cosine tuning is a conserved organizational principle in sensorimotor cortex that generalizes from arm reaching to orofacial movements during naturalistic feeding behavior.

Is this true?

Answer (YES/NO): YES